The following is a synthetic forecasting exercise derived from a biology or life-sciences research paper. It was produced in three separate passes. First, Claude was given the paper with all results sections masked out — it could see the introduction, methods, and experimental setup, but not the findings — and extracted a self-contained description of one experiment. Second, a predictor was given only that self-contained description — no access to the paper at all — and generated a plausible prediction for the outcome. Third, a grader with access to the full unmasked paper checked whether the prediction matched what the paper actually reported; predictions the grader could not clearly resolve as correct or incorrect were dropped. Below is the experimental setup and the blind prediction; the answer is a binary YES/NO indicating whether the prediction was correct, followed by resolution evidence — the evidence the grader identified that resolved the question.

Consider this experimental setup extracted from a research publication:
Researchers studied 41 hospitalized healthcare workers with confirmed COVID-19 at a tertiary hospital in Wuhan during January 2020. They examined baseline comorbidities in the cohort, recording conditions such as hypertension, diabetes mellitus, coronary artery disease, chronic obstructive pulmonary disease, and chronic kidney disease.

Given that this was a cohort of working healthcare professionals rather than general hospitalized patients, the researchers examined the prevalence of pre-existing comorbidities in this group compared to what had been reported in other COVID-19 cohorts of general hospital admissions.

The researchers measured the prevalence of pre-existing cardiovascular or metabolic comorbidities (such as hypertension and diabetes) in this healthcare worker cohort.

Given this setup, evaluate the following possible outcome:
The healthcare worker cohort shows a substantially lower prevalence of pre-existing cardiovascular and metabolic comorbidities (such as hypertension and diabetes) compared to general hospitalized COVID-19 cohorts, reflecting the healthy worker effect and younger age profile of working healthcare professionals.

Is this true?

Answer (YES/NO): YES